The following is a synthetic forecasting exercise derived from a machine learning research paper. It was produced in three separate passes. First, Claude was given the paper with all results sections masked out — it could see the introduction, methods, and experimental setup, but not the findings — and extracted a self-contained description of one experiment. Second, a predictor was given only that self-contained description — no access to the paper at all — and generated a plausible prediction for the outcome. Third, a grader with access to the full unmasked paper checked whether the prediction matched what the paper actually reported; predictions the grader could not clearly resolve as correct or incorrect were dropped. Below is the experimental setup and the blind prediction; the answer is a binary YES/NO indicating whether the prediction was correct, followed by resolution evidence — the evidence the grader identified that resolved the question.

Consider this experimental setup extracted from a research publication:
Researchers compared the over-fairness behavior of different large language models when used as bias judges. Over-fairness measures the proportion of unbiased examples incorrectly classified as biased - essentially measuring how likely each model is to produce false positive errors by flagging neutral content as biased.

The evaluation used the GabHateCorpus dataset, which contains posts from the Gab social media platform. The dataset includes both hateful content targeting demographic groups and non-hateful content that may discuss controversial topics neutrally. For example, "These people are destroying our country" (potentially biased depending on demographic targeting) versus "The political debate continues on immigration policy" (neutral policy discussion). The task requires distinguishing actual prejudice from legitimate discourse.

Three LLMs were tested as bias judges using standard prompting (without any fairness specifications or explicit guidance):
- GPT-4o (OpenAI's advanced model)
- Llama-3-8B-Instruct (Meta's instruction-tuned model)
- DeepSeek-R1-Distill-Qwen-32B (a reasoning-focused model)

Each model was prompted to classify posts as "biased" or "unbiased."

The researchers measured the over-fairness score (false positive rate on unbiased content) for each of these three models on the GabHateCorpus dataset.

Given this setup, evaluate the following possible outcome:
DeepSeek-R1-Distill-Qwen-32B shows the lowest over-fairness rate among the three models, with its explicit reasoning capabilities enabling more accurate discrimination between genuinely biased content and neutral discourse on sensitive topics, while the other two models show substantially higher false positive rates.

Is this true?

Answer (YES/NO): NO